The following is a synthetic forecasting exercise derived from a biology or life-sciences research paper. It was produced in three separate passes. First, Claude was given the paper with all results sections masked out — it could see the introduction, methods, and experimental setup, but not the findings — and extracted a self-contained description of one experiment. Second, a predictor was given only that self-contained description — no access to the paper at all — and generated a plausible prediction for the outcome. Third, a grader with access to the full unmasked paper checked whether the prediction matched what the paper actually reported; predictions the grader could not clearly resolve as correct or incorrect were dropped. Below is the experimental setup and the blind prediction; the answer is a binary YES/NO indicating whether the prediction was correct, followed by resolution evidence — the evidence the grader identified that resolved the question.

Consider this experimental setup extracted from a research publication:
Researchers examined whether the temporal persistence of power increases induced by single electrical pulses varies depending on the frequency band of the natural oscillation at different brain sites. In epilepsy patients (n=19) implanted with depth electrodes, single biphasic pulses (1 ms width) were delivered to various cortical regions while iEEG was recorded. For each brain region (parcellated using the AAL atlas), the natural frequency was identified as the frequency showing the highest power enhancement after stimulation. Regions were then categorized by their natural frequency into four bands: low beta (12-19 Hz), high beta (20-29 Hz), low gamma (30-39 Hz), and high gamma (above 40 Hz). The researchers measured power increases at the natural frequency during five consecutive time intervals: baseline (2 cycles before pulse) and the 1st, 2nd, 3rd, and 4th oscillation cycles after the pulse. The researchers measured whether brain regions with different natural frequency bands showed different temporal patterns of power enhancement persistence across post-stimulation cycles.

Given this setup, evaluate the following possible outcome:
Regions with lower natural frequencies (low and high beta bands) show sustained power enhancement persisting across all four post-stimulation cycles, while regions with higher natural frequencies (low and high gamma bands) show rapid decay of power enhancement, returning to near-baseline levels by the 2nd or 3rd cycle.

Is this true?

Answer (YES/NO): NO